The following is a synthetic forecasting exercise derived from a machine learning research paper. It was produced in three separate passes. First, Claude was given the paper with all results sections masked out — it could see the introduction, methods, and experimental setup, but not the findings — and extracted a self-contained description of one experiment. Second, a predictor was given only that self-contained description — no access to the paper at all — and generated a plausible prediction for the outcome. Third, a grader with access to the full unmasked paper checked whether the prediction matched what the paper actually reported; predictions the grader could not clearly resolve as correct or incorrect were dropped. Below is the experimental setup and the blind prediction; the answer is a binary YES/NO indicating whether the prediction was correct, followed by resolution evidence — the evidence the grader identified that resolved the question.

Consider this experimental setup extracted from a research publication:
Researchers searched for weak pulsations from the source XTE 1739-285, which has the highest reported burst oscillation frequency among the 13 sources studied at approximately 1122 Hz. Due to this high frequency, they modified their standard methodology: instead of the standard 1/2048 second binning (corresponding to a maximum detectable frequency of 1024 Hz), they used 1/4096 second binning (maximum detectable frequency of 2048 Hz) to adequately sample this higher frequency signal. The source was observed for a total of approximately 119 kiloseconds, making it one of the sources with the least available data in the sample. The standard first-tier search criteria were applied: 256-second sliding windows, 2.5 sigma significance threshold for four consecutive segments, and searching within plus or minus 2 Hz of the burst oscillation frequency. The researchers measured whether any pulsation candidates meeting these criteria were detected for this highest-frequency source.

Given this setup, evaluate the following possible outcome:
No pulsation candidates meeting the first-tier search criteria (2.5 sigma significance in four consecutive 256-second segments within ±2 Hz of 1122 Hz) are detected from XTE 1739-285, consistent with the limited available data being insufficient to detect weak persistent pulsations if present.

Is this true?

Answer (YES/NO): NO